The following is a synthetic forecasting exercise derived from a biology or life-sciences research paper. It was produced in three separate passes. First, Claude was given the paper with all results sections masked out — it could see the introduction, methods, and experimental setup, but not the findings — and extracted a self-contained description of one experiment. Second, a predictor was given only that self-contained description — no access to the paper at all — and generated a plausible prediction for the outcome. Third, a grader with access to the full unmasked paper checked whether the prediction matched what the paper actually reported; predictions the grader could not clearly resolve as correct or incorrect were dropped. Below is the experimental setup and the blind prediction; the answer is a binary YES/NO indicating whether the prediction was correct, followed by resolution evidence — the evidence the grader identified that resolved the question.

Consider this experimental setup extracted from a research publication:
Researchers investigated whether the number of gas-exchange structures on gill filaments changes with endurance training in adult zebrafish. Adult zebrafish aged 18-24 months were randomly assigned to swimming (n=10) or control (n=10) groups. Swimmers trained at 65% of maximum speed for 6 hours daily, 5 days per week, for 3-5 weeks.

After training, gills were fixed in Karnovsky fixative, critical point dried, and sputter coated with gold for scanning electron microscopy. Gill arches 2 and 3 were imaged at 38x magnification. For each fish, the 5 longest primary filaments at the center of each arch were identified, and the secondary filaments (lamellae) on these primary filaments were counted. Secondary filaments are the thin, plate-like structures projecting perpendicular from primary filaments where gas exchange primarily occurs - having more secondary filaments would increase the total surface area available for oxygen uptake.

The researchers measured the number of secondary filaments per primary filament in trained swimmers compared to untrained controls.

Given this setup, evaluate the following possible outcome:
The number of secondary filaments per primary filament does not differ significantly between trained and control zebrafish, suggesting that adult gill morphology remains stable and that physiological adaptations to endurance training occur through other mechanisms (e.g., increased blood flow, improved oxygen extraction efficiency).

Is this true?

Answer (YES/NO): NO